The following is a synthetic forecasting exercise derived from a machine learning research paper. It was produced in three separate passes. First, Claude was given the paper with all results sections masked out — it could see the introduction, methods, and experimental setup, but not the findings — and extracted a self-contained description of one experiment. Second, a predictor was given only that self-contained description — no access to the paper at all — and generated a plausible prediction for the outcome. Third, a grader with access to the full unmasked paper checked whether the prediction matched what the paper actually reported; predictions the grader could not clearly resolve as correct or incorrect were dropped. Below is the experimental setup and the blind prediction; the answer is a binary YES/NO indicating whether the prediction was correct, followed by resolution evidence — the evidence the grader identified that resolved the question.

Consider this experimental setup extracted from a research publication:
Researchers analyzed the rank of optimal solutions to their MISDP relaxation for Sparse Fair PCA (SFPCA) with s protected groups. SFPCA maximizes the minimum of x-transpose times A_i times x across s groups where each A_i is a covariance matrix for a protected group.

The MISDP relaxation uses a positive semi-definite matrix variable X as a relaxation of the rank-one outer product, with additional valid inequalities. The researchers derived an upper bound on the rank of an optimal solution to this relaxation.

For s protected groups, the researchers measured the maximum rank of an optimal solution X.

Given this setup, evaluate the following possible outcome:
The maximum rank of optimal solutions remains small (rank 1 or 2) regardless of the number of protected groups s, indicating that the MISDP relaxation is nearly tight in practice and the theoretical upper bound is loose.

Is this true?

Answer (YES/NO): NO